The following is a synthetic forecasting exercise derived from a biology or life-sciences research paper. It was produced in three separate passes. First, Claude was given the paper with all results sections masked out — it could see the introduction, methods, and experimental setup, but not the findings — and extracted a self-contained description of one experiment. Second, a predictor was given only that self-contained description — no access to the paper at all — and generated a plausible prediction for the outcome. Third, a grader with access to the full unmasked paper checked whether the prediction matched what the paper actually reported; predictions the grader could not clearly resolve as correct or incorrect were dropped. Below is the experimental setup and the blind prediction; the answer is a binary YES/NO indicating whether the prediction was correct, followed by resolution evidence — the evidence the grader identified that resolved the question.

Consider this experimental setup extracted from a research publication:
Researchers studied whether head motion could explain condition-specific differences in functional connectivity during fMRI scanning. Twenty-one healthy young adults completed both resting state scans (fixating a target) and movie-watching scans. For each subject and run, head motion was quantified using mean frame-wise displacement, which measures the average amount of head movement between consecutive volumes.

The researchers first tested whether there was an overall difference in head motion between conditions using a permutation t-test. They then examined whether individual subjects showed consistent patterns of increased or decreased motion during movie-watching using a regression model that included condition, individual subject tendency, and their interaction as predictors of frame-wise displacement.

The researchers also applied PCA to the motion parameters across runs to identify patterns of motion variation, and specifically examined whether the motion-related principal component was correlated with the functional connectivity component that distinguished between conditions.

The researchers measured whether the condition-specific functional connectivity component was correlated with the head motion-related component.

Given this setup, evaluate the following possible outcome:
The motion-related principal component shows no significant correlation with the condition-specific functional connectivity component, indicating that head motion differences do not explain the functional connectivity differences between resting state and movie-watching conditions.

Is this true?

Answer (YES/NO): YES